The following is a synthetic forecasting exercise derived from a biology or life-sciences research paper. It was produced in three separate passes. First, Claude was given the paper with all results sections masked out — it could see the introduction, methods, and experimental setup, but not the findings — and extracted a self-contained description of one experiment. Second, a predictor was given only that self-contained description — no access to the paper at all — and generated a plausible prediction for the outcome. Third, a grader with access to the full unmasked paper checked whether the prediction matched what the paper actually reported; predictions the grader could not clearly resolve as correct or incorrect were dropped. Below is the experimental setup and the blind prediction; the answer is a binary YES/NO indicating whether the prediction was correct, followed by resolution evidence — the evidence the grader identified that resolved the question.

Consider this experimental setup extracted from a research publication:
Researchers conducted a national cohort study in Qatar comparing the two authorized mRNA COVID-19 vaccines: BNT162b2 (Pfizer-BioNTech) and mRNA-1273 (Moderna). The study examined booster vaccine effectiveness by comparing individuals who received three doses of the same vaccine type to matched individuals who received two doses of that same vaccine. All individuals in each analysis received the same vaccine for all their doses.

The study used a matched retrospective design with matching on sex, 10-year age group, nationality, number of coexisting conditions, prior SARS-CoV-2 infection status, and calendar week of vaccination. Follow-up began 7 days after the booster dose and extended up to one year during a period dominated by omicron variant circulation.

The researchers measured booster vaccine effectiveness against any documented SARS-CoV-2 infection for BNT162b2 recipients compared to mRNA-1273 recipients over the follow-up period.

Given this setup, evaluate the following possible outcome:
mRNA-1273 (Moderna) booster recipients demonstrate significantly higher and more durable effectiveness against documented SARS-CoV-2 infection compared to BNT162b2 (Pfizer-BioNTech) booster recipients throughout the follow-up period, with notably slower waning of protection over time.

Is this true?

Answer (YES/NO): NO